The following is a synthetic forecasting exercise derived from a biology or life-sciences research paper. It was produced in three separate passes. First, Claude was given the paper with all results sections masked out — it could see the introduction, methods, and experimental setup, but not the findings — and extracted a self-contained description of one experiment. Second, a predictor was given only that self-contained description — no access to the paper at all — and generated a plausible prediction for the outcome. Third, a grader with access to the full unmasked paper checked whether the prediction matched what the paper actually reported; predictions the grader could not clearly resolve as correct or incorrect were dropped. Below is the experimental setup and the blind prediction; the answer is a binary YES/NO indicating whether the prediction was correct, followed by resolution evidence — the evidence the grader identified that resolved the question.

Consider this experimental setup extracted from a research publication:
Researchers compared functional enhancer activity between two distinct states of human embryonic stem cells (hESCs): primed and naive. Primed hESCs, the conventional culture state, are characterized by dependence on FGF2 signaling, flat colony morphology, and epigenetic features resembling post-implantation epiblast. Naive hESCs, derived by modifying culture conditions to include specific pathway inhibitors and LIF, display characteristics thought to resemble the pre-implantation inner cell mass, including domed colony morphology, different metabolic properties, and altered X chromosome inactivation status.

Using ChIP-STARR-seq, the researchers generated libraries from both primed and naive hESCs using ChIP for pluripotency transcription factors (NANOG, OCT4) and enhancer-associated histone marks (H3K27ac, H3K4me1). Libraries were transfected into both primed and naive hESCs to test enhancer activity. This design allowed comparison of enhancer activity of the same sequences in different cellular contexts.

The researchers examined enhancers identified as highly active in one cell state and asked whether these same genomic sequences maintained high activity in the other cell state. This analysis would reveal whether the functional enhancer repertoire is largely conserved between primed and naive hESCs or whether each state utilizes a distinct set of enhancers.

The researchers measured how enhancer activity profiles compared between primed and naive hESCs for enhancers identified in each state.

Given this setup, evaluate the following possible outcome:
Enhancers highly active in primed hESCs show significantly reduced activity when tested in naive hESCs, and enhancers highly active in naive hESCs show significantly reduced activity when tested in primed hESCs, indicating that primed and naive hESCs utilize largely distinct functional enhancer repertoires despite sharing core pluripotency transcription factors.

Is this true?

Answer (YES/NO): YES